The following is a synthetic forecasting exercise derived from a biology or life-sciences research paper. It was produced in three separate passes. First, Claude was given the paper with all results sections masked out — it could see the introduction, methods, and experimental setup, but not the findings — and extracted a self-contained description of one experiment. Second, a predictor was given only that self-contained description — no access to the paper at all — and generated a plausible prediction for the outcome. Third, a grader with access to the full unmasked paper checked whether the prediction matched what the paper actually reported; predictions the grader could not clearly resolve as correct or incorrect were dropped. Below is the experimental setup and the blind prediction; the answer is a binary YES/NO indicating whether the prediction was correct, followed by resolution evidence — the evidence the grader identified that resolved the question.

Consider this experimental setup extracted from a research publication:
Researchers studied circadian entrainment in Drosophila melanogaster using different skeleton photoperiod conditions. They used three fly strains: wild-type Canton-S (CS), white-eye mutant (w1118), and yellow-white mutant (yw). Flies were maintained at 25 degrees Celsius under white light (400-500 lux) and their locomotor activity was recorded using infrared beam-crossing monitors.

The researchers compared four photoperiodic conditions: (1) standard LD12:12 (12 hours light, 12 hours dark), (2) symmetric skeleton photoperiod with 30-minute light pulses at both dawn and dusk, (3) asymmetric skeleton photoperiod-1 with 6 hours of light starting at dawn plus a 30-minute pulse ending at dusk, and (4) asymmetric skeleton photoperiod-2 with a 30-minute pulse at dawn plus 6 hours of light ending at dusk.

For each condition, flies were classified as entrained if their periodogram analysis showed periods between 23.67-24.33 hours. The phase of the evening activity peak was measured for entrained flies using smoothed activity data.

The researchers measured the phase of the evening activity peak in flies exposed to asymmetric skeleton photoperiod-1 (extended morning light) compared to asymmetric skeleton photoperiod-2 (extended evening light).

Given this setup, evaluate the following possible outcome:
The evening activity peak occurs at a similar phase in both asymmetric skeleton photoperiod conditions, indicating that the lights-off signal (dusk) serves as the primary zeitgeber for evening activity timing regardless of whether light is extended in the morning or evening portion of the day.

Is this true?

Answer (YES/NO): NO